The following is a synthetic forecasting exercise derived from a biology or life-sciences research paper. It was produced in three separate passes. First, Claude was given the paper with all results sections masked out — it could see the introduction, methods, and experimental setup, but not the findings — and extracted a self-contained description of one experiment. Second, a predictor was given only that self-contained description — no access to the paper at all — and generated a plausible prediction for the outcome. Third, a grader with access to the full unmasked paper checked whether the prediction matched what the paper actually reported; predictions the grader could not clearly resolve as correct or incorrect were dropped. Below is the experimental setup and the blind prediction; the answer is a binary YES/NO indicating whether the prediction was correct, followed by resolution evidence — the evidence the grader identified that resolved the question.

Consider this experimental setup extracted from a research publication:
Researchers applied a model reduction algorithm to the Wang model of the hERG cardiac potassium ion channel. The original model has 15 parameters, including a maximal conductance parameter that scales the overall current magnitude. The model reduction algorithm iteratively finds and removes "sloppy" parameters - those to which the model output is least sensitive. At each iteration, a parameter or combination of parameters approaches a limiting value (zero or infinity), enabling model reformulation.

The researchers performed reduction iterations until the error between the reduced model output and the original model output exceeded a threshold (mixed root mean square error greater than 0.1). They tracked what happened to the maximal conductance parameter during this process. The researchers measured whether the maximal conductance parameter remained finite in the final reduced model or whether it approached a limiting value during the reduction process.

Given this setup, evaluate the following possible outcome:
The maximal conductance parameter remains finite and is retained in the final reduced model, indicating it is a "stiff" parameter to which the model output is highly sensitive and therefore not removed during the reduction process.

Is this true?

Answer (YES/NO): NO